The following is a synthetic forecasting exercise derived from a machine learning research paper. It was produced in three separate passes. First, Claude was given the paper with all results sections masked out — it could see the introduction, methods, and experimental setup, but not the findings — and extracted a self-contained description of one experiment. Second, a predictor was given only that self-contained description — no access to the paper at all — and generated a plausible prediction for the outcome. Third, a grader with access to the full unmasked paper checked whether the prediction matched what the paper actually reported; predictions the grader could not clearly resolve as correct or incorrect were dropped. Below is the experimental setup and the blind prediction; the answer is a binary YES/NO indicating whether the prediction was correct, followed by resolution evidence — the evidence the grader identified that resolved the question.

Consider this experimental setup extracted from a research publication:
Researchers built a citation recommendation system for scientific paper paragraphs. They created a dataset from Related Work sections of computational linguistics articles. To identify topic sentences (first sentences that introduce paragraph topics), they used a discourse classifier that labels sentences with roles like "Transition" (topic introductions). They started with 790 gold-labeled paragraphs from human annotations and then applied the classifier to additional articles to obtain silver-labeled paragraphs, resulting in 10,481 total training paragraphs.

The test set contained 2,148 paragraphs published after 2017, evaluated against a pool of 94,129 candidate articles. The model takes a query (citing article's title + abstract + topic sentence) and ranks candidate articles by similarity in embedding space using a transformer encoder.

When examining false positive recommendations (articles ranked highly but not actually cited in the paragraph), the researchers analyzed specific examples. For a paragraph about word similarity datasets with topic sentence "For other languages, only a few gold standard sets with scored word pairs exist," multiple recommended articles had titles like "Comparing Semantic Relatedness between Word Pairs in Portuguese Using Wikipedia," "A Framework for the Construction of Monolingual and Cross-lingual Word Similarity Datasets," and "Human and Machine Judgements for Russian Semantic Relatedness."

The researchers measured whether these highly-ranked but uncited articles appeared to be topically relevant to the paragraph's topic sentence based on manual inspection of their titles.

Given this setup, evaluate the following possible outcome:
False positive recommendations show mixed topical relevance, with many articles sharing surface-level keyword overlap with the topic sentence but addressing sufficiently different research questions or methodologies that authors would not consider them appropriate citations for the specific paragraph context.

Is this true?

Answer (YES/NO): NO